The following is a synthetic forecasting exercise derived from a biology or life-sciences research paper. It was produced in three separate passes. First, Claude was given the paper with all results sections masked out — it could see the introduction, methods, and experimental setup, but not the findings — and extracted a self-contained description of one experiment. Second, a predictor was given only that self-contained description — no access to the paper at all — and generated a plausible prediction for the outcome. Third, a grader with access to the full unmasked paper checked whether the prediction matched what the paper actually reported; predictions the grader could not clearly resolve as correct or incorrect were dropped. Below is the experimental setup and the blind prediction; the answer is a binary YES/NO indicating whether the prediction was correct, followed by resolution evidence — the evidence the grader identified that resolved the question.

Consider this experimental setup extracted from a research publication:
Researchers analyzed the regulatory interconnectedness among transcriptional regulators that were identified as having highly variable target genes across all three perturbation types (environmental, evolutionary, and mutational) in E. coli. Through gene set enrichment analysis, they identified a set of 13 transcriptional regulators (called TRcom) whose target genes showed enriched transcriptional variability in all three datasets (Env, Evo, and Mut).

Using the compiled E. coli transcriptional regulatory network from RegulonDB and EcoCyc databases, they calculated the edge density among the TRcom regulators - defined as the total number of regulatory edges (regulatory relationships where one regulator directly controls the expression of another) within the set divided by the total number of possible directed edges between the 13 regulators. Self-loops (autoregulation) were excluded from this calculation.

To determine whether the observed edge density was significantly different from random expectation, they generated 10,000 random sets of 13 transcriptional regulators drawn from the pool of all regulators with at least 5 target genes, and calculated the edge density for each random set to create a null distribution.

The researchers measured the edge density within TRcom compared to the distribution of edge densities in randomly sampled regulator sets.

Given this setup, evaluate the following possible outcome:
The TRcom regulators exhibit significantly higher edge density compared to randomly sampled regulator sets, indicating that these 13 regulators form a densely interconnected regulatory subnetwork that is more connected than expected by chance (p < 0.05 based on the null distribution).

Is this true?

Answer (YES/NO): YES